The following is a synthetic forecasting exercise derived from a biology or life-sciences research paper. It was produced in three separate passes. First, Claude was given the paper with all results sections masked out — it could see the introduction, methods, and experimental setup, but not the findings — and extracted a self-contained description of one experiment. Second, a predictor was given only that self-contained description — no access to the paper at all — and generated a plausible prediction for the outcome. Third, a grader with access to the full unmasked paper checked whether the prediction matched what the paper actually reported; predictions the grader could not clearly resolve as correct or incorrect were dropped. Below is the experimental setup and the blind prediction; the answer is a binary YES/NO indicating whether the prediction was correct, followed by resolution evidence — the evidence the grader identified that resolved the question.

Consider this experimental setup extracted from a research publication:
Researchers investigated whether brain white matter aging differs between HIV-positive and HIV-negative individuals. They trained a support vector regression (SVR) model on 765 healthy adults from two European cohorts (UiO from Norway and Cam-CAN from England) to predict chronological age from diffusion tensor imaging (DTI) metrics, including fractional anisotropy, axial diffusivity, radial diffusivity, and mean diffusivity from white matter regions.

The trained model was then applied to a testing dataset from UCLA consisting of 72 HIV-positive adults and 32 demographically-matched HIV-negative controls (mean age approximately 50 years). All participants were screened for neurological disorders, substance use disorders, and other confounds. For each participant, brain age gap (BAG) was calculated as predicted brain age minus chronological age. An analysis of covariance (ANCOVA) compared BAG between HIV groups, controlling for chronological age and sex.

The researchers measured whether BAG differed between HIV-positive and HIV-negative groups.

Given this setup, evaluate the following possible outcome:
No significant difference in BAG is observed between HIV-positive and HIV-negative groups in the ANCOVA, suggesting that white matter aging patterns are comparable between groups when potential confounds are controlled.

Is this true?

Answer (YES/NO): NO